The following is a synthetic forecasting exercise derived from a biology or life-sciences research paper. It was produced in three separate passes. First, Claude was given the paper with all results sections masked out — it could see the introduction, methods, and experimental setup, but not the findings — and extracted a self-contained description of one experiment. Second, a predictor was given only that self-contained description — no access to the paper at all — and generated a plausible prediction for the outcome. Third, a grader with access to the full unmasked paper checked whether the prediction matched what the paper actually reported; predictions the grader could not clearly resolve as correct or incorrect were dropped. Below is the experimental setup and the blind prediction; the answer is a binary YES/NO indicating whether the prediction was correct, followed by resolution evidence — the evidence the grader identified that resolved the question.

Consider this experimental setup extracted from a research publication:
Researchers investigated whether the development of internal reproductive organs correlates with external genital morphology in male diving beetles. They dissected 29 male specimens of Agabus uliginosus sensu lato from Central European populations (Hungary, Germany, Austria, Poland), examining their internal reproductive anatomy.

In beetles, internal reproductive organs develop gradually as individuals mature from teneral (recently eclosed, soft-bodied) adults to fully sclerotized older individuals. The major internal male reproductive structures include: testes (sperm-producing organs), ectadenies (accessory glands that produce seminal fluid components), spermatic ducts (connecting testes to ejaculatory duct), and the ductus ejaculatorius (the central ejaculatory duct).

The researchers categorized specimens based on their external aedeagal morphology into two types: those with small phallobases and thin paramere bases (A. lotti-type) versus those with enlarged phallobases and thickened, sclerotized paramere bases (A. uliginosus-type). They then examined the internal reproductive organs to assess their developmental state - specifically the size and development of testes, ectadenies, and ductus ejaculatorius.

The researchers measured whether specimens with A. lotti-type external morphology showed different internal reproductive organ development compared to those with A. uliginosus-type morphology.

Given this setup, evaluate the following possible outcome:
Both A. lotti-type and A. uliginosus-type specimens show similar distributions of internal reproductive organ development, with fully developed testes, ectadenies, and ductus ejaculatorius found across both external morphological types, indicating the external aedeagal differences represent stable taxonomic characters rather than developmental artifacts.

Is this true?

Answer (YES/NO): NO